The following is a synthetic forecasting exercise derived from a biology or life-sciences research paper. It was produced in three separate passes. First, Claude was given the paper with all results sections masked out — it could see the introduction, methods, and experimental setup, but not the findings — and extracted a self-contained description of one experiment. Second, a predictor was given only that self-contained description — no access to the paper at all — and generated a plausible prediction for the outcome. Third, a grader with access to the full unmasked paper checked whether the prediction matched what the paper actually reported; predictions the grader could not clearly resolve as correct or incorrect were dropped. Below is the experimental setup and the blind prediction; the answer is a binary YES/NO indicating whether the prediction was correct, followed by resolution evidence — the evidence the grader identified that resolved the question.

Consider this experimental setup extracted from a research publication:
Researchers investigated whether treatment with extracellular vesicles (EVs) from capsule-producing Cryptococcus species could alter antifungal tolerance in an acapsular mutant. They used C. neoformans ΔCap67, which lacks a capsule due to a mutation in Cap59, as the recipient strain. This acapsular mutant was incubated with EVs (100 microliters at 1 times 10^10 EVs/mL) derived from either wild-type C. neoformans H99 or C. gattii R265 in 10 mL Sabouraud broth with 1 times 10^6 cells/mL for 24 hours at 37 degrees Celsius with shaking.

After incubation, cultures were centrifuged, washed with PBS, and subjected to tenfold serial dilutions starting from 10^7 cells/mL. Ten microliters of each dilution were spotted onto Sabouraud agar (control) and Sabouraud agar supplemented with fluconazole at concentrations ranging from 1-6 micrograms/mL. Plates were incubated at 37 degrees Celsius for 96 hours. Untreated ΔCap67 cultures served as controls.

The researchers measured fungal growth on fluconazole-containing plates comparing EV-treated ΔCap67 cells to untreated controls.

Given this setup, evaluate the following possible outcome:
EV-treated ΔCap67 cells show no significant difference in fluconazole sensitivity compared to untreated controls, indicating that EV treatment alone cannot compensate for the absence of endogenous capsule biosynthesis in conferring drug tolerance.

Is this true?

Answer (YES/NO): NO